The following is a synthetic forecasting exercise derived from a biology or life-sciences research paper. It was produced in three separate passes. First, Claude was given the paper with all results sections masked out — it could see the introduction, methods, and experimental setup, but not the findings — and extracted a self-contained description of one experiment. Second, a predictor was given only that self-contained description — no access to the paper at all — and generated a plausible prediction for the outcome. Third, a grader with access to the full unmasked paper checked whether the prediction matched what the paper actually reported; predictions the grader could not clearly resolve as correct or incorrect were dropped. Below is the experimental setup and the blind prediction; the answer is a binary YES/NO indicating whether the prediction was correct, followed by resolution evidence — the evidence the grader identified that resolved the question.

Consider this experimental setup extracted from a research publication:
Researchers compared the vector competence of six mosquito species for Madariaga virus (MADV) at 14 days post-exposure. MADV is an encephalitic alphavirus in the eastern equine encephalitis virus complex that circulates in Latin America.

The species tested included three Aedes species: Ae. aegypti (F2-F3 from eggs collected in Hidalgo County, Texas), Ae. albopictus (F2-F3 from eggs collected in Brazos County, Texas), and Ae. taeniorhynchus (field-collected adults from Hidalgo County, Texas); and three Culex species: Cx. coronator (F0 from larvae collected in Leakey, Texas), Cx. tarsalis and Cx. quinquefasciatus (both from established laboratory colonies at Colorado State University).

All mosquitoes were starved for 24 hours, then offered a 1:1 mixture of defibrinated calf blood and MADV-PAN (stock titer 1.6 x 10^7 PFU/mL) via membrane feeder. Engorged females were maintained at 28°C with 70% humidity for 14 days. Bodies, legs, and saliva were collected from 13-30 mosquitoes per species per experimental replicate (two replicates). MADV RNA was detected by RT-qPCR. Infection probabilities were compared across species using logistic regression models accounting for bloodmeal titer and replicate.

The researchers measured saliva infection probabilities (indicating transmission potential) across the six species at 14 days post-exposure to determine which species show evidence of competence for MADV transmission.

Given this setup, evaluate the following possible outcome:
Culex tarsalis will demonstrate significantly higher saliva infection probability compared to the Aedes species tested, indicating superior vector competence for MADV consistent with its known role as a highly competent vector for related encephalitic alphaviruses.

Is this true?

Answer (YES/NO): NO